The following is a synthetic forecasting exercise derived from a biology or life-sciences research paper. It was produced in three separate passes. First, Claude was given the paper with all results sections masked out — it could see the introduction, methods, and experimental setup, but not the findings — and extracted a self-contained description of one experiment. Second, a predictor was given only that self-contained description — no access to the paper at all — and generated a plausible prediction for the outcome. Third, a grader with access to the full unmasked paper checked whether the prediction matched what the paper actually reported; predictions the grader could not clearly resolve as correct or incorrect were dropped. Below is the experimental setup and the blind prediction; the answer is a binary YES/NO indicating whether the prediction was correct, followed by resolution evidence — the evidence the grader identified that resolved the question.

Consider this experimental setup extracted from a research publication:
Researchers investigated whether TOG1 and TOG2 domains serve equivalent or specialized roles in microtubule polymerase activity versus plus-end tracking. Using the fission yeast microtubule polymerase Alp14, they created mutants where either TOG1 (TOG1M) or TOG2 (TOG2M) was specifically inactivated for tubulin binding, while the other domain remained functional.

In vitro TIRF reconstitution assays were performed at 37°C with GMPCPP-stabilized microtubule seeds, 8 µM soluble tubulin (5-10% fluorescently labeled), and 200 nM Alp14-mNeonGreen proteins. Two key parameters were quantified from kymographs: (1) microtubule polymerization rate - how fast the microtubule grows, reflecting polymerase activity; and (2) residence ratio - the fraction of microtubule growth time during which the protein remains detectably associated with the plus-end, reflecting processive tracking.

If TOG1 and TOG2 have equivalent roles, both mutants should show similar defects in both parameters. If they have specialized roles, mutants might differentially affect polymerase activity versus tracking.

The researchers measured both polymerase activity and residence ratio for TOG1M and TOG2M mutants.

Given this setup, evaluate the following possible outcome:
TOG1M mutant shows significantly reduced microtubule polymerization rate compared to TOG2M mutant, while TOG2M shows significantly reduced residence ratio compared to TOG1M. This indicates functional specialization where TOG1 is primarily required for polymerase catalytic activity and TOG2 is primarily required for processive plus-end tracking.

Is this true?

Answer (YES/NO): NO